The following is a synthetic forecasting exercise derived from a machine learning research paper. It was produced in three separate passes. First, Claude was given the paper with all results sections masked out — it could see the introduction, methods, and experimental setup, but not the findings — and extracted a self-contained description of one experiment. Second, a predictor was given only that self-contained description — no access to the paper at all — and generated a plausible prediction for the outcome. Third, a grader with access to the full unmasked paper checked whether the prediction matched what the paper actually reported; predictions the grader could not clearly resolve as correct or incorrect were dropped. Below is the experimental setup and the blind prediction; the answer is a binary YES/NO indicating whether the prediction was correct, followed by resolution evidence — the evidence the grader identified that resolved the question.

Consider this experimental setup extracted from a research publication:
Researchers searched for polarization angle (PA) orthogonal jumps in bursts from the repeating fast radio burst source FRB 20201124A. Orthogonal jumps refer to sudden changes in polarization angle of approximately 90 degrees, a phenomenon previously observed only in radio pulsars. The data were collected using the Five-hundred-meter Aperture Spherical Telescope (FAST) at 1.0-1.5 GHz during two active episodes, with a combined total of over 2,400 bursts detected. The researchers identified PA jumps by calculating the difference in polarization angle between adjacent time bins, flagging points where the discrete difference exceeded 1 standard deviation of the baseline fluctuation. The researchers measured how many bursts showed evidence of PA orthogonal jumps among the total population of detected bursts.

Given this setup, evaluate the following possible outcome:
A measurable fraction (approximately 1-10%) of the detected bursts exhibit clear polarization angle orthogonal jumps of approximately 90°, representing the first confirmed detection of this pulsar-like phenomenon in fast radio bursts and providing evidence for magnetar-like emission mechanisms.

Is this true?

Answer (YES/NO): NO